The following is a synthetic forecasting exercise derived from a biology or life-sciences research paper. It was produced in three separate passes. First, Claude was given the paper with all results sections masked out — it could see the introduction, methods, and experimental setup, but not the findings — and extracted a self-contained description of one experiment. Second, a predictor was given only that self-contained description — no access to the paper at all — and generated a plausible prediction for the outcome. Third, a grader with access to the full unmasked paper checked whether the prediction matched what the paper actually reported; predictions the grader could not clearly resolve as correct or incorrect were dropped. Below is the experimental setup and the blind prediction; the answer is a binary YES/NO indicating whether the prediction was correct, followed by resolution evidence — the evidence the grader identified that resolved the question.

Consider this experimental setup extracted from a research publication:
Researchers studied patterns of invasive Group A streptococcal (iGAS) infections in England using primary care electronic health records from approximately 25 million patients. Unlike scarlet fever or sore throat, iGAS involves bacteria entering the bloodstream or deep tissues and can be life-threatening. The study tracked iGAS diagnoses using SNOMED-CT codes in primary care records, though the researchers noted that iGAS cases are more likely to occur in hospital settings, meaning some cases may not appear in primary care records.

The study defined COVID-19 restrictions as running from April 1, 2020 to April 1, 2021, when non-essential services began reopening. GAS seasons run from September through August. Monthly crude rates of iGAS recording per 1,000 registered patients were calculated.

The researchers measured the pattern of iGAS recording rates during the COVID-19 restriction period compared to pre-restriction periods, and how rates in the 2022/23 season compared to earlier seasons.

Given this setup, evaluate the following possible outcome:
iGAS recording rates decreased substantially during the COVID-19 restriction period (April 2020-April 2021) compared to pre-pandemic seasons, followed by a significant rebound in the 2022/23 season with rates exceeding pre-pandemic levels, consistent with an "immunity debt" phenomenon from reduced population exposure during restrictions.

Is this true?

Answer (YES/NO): YES